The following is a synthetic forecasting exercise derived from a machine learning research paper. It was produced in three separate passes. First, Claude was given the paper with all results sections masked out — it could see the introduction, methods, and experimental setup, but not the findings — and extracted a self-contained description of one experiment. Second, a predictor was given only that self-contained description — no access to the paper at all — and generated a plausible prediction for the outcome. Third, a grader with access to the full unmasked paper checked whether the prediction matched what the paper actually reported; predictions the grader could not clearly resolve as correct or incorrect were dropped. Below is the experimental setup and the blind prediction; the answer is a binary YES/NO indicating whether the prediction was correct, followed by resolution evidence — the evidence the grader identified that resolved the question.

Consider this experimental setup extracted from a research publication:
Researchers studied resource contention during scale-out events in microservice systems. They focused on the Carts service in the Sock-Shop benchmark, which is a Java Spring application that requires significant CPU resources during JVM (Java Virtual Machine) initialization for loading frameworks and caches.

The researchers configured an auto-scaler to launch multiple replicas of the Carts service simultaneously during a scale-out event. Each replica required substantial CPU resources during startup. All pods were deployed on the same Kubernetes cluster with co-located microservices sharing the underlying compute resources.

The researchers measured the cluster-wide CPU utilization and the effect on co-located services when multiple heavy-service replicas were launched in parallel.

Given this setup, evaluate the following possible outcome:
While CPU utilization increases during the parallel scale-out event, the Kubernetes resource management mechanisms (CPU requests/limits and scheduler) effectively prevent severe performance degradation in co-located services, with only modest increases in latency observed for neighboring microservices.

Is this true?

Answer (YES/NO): NO